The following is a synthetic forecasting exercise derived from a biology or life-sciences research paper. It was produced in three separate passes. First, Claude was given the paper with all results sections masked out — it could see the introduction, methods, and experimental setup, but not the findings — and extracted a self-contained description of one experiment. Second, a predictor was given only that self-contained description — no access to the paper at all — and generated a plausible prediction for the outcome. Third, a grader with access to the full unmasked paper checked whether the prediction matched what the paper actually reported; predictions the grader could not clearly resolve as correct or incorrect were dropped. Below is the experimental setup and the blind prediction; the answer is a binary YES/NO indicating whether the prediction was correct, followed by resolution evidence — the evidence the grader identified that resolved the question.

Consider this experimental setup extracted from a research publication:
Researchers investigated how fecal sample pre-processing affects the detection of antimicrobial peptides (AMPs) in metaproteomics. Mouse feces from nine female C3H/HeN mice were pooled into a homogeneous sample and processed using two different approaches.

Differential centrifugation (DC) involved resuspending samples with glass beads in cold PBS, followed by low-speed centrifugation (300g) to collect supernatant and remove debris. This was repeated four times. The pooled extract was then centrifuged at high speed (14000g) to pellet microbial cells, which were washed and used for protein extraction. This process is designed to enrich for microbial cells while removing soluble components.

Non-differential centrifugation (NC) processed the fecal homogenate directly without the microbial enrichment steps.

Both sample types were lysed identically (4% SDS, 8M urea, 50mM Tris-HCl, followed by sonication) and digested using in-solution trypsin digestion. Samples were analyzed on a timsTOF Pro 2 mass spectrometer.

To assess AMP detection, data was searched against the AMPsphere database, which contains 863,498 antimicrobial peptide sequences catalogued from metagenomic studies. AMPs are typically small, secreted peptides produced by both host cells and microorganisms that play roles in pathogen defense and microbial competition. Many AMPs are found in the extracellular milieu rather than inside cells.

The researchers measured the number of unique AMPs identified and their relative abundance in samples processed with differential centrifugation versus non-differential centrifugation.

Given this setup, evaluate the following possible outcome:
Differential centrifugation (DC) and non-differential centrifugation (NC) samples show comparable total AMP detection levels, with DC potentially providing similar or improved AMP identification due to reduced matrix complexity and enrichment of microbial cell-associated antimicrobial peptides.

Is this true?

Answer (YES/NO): NO